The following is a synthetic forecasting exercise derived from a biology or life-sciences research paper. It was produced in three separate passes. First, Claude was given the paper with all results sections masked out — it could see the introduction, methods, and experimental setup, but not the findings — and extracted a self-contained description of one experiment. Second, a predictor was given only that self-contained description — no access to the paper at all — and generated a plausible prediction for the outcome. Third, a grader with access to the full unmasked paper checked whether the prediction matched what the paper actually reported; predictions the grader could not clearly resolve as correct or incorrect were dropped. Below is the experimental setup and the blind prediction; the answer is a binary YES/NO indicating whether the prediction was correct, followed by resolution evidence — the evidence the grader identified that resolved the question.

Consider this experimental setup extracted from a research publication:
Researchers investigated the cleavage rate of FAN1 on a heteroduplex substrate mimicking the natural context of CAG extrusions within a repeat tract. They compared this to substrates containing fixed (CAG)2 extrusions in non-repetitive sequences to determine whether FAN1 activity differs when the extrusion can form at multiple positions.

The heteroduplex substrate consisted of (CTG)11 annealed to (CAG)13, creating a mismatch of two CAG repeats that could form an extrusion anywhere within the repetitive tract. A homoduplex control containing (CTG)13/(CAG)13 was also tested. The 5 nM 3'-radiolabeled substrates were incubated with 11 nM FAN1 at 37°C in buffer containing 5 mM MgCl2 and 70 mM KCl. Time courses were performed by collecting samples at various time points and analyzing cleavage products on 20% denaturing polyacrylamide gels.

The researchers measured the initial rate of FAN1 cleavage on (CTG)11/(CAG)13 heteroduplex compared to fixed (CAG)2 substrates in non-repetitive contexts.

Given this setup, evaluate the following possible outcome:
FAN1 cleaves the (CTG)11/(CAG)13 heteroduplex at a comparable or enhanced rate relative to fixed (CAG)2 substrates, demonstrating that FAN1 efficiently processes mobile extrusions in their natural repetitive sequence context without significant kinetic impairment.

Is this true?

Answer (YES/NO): YES